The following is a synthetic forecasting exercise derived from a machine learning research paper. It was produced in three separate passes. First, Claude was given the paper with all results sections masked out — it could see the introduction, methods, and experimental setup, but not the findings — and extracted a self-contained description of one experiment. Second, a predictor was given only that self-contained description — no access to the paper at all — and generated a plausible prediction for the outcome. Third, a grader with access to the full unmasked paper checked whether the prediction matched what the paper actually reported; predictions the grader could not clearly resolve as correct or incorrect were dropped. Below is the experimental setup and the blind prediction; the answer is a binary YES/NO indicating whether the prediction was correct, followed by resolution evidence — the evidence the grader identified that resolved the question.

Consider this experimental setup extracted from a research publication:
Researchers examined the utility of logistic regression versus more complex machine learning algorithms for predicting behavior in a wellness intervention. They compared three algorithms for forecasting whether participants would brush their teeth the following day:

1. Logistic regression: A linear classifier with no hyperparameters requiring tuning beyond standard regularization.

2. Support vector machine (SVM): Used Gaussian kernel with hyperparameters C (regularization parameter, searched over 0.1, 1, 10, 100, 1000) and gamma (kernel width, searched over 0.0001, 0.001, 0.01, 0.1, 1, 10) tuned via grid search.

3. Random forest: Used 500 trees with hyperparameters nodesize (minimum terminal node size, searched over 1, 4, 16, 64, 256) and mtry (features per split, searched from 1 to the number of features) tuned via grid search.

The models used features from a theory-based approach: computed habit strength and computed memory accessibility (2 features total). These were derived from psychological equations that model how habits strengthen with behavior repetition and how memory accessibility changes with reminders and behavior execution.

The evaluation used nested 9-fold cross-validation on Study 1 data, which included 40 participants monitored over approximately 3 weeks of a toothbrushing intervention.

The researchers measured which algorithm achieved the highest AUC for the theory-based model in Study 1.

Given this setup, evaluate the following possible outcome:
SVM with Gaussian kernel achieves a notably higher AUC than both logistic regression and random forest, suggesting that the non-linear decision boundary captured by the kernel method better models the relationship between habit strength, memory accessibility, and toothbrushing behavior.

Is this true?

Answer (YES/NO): NO